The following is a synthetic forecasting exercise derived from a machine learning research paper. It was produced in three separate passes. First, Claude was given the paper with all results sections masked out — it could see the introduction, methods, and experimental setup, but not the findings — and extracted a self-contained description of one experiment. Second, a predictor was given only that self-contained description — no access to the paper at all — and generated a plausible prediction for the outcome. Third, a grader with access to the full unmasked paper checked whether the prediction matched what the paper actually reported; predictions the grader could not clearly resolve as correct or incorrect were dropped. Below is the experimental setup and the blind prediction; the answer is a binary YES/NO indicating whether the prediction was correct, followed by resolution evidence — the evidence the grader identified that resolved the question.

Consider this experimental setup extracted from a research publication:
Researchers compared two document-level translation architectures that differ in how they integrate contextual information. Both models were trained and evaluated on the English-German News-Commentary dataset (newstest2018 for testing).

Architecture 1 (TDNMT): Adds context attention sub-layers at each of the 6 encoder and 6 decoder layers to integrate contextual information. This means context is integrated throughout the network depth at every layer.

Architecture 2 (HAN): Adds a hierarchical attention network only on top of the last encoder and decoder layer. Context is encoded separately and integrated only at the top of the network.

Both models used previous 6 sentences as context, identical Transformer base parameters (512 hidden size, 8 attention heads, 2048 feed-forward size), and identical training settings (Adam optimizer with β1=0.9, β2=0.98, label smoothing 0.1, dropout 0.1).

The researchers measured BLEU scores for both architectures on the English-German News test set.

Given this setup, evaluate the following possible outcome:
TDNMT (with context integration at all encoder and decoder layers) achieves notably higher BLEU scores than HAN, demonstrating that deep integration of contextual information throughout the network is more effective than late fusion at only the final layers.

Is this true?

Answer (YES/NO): NO